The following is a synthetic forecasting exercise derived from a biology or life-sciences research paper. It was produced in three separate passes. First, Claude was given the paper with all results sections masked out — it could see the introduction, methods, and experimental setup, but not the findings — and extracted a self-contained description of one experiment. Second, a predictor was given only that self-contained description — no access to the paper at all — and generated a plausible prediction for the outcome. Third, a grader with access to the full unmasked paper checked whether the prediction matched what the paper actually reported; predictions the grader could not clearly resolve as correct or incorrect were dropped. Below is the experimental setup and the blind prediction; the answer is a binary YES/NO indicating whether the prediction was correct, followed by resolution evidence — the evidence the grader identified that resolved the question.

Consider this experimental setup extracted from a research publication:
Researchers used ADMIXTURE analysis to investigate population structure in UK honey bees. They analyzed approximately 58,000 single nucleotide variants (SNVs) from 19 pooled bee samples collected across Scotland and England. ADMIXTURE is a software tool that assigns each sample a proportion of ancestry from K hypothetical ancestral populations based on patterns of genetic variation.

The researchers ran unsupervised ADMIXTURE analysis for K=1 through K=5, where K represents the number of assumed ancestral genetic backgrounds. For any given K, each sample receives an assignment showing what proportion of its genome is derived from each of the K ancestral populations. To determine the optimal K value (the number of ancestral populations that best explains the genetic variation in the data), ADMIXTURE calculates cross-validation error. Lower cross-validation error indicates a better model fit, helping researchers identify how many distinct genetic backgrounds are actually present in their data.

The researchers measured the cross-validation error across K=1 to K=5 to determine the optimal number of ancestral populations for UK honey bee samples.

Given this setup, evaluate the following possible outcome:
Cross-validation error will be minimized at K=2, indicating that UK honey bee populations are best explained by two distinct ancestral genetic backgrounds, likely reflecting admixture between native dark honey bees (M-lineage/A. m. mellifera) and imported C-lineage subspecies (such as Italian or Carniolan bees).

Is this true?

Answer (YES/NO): NO